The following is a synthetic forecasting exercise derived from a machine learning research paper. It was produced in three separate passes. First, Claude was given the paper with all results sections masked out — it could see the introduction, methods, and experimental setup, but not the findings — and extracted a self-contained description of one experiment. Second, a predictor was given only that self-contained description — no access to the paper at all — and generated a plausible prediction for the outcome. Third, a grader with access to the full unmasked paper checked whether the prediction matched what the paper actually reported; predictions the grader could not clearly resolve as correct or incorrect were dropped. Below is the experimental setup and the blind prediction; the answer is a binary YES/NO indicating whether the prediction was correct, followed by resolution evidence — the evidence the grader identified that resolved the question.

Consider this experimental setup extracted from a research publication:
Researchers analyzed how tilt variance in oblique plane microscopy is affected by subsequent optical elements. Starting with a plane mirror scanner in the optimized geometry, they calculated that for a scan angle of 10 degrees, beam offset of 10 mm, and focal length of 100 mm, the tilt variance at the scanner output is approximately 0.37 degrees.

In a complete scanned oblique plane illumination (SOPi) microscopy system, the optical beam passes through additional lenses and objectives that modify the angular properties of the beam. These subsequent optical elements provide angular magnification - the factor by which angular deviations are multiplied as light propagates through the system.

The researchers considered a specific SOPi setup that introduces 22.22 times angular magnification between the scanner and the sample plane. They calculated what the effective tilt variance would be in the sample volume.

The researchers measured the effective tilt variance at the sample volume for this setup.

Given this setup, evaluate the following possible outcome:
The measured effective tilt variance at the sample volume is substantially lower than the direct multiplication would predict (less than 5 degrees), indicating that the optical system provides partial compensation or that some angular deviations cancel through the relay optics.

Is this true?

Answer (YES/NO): NO